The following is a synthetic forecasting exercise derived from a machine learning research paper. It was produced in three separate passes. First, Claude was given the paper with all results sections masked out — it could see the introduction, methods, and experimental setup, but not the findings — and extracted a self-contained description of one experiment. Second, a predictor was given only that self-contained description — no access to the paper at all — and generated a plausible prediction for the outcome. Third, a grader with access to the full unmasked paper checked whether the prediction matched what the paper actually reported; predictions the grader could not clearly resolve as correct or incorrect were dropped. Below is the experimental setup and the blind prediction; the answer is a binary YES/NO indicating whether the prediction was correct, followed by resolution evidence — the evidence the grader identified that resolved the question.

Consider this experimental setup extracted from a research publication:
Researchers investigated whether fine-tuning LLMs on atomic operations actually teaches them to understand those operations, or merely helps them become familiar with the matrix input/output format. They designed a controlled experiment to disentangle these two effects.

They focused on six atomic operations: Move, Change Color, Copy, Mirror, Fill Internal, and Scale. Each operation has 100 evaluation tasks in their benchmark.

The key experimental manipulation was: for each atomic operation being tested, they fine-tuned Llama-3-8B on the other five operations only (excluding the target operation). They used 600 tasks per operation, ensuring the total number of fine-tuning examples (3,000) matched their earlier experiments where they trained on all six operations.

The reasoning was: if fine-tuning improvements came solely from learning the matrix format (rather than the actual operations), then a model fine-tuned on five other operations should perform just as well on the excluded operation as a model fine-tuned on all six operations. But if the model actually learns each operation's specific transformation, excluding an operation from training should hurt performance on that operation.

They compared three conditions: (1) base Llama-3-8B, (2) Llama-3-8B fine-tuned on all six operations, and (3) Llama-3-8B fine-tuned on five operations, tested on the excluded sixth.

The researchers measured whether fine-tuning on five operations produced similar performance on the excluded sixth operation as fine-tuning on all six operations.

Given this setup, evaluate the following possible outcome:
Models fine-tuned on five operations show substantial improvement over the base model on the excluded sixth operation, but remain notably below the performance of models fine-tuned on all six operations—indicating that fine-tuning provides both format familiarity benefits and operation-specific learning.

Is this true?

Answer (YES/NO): NO